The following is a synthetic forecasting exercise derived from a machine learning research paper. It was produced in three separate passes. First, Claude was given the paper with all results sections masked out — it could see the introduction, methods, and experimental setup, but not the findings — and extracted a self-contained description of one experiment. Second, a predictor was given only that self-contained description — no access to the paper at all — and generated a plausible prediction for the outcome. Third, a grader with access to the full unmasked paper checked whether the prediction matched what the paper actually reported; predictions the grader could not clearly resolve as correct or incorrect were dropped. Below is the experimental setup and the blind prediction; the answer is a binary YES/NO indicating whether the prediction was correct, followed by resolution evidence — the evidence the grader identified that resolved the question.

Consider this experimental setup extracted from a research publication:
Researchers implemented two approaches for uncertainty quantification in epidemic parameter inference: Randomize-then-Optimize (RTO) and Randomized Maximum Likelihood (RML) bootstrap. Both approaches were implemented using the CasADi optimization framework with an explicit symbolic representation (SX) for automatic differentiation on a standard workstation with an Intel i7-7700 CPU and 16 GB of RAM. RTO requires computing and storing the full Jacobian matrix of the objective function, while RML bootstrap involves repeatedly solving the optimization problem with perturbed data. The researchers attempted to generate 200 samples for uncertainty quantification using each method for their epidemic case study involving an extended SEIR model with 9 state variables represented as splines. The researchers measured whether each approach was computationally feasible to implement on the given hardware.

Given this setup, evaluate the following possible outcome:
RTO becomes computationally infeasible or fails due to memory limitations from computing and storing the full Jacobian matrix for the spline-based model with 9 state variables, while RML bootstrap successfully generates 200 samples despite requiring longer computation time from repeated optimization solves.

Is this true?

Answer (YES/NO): YES